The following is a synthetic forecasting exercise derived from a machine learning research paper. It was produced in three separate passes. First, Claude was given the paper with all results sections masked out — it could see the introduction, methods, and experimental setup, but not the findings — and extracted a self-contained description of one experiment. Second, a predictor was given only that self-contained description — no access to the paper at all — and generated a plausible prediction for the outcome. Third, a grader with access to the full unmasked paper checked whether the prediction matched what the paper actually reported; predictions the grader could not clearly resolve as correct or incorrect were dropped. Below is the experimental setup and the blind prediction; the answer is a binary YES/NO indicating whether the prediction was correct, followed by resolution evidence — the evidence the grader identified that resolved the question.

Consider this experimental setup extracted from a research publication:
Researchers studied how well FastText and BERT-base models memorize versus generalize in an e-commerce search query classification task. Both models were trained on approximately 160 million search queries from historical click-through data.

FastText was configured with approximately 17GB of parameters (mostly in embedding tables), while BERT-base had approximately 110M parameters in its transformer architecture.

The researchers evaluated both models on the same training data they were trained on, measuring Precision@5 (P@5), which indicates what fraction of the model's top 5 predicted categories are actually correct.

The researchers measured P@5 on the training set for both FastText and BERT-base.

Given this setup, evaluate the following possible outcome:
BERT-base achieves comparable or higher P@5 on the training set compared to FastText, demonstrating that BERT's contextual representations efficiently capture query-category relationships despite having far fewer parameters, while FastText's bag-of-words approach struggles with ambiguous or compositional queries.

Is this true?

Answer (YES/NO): NO